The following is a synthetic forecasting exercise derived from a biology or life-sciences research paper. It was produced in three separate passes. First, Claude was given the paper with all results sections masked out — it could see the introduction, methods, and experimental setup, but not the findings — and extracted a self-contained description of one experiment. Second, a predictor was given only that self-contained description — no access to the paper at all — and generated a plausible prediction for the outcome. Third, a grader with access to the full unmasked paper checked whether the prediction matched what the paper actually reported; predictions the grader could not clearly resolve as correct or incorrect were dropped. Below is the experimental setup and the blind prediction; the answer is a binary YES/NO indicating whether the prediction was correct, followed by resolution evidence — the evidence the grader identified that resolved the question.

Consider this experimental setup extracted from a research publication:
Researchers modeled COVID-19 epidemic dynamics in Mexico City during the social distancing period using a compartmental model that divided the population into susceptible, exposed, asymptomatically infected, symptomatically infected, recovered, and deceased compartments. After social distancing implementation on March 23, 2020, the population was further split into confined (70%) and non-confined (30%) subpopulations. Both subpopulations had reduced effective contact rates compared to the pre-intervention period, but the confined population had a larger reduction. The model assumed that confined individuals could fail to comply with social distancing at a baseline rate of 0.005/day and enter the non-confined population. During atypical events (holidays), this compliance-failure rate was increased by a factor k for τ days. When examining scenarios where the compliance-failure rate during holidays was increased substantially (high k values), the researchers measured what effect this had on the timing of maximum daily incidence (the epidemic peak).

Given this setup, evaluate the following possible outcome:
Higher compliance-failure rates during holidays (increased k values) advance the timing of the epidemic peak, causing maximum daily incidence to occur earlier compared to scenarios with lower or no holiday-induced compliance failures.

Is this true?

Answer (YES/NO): NO